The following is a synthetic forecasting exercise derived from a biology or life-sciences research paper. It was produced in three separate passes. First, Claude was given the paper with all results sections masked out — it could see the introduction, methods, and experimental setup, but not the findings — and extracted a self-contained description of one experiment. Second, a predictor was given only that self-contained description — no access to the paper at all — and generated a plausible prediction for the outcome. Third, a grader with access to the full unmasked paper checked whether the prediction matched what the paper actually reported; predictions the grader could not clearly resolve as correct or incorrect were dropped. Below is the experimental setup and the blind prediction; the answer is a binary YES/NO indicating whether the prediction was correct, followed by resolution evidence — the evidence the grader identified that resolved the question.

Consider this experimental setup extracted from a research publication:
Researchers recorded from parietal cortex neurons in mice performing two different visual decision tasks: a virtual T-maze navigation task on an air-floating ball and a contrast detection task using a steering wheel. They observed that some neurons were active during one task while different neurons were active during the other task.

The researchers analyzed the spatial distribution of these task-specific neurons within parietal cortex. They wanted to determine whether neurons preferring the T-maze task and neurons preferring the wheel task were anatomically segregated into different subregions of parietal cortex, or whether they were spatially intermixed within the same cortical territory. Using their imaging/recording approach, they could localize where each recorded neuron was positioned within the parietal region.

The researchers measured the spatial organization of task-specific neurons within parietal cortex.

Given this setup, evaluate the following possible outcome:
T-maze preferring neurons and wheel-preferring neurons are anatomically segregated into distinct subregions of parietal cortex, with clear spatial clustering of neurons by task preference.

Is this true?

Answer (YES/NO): NO